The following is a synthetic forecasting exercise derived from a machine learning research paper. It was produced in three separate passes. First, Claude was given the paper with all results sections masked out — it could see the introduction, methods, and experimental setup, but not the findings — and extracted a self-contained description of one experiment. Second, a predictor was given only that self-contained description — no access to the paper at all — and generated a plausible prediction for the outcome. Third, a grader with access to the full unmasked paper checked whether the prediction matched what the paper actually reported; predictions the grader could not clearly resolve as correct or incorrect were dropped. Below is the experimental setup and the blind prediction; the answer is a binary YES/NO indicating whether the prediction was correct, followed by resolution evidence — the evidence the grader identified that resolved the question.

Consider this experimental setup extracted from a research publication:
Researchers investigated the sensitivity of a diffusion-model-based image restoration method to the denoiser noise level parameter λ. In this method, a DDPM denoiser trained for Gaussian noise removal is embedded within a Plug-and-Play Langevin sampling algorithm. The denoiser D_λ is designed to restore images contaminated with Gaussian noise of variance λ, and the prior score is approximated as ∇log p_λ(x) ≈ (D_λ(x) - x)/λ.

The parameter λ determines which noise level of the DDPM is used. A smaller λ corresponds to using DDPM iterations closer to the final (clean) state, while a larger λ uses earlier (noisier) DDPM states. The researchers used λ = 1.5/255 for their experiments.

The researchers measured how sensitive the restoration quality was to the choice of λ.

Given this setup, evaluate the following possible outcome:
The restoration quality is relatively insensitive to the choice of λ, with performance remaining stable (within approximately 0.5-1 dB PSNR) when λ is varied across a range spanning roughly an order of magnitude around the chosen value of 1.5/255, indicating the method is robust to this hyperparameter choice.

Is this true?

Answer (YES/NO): NO